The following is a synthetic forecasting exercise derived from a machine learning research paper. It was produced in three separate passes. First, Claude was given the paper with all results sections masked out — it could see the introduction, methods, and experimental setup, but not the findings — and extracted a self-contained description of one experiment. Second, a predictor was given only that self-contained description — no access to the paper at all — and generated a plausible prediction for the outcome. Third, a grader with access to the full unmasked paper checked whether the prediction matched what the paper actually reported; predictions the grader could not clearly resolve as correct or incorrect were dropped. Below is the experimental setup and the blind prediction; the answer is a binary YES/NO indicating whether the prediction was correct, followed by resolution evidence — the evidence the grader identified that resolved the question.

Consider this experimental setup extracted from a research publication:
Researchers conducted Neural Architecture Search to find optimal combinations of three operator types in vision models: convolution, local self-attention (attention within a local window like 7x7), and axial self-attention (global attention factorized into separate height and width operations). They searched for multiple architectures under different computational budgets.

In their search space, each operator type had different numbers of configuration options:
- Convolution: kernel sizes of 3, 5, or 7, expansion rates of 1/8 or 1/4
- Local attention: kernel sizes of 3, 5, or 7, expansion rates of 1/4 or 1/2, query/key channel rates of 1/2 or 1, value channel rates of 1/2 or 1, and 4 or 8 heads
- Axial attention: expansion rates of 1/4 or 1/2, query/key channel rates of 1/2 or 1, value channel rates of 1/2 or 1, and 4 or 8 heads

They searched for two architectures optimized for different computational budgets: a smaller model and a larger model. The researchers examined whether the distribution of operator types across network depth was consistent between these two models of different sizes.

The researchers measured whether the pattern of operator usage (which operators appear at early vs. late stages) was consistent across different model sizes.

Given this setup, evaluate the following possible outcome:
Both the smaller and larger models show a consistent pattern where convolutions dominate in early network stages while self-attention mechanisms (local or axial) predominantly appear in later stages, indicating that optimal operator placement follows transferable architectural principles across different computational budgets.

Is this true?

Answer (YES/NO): YES